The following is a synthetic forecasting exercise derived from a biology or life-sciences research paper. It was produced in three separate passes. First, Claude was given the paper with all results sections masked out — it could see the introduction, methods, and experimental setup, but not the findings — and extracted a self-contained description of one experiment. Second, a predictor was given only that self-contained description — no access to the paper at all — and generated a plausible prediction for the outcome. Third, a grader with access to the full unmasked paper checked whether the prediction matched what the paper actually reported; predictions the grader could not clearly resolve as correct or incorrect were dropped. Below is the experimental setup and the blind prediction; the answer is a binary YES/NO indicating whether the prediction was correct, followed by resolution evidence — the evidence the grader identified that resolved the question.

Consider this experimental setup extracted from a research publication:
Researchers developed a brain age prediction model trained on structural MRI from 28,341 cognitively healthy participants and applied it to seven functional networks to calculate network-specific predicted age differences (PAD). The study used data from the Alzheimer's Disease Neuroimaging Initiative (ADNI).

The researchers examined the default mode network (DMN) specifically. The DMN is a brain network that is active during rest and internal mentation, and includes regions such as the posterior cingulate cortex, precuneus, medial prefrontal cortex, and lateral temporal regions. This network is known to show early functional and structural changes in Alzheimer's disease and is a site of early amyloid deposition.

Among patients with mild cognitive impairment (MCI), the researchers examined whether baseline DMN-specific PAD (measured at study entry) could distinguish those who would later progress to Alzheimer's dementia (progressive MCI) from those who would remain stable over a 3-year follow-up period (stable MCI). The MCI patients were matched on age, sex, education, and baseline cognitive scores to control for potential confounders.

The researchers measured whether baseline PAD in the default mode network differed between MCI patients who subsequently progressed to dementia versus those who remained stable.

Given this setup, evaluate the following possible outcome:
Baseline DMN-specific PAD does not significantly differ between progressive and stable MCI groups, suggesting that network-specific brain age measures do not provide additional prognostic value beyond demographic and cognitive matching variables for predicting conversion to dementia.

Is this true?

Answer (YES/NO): NO